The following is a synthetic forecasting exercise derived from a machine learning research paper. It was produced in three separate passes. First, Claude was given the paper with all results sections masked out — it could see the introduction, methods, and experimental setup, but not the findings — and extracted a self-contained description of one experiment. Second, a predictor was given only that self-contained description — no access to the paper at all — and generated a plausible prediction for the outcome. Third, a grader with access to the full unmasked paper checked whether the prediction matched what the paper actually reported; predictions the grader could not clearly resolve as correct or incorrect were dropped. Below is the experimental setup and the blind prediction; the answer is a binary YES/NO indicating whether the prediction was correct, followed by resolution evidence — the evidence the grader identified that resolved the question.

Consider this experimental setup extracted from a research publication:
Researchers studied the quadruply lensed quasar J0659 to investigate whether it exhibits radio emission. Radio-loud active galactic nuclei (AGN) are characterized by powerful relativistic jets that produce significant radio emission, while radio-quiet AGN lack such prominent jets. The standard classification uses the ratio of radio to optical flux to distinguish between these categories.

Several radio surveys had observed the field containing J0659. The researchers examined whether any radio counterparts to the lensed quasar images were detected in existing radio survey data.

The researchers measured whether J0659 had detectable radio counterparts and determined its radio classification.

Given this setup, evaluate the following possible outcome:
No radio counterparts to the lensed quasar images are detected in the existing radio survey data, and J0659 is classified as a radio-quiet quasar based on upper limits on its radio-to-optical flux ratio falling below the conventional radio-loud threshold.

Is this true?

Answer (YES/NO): YES